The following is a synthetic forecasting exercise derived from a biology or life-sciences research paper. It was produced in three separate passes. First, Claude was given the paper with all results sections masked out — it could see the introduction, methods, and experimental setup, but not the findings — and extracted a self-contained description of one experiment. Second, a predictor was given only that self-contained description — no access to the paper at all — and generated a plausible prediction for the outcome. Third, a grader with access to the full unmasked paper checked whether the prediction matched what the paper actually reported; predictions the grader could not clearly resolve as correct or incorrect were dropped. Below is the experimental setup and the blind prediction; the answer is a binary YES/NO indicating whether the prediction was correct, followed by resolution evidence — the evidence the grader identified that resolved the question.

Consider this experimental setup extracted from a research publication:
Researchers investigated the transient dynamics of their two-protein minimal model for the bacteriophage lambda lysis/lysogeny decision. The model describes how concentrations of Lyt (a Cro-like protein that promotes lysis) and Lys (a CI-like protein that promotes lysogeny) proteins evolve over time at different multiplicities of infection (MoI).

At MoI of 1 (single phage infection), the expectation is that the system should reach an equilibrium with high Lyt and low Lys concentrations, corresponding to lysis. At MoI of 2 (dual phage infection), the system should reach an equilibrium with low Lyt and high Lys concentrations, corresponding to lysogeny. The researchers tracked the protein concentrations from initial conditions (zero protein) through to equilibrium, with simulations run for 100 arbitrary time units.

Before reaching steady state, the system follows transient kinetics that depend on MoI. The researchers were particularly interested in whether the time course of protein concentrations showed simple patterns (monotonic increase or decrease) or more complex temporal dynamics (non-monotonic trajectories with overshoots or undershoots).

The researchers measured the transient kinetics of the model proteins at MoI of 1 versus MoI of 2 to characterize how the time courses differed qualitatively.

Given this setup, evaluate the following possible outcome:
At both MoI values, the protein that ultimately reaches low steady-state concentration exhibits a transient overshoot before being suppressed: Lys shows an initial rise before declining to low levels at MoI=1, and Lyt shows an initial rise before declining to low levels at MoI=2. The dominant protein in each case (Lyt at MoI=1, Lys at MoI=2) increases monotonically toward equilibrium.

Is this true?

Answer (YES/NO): NO